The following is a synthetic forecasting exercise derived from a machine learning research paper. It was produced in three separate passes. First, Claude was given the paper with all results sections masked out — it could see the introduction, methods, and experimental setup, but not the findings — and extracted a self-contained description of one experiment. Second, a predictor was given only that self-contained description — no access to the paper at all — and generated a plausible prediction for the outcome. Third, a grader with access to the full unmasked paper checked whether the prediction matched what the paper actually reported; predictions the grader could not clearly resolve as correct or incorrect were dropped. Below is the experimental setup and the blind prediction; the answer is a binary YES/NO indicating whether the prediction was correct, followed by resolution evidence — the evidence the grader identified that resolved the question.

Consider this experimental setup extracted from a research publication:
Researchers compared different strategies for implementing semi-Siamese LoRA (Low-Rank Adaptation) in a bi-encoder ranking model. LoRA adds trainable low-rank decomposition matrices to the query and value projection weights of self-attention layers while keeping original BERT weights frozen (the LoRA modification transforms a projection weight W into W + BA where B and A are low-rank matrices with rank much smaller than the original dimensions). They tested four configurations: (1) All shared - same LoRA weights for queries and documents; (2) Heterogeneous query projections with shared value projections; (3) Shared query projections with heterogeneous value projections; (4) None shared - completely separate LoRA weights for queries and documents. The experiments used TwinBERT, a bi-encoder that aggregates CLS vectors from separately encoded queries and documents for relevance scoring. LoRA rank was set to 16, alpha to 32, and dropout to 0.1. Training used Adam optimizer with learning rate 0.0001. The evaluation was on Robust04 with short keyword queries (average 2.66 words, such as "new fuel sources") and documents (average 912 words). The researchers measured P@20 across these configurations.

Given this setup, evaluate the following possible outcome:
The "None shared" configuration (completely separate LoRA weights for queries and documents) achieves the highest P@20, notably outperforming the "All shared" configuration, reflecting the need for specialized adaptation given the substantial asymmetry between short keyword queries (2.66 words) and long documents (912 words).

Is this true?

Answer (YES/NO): NO